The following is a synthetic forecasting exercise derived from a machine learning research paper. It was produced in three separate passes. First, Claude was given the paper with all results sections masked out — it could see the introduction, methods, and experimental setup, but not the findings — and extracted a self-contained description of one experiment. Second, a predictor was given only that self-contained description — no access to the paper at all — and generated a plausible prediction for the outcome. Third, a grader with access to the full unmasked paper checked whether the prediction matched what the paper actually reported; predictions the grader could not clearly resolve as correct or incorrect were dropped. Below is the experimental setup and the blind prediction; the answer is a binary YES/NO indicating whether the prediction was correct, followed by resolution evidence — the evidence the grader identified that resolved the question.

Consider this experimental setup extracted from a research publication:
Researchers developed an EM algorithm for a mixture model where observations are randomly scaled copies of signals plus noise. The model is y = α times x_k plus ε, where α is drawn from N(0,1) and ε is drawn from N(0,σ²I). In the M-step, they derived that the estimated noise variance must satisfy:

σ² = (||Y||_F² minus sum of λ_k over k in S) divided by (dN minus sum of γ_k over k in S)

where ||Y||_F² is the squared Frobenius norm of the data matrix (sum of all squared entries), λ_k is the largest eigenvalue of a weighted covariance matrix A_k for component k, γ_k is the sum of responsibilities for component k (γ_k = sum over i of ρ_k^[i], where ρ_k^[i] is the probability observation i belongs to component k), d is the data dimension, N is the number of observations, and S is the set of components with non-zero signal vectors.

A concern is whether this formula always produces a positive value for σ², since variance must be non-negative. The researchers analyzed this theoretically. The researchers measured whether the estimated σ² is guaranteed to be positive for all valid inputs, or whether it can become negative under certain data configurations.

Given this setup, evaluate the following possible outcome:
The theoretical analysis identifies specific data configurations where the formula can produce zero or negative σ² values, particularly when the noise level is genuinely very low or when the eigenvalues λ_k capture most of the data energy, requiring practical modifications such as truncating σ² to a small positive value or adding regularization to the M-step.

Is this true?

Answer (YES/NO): NO